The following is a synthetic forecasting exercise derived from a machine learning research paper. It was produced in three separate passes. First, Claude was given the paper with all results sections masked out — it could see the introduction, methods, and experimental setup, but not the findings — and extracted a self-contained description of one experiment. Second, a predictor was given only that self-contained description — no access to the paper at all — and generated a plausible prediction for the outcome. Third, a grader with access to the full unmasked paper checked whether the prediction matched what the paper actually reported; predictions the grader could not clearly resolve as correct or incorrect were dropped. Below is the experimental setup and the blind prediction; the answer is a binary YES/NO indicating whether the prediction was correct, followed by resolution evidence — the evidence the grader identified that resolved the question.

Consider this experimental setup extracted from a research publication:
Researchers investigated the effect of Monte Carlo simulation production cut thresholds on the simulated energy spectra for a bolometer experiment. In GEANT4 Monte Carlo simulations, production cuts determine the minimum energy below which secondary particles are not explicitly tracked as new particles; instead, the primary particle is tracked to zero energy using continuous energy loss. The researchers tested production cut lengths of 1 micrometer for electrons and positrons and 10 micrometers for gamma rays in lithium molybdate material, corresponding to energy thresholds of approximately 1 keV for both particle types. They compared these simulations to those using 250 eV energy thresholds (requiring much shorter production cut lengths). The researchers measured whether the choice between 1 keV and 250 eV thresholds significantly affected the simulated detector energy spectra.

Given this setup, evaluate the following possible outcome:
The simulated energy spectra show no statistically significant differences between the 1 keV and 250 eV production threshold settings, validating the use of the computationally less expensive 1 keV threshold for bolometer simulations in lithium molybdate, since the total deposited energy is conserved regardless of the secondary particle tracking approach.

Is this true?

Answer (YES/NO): YES